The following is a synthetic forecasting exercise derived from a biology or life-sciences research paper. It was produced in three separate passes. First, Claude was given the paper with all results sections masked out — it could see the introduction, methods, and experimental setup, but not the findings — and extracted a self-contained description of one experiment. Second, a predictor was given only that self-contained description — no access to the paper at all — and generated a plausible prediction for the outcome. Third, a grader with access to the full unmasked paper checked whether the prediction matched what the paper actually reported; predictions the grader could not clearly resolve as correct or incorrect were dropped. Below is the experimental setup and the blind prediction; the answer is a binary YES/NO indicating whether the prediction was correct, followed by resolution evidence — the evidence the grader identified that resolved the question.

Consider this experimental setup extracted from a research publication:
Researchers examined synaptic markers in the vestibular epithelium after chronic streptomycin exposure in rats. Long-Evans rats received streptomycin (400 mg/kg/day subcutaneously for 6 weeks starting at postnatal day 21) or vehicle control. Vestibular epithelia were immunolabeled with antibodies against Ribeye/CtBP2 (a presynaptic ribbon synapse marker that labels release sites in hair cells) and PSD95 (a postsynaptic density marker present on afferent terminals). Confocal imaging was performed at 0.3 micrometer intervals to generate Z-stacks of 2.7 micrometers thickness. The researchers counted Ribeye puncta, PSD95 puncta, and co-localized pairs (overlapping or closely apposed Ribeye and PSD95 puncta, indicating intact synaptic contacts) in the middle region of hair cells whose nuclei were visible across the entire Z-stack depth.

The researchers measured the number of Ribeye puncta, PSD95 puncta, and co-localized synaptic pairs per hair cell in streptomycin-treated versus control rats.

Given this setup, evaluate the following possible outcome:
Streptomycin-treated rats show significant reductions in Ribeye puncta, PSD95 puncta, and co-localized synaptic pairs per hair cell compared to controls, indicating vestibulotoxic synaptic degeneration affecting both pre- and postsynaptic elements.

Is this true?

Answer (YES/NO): YES